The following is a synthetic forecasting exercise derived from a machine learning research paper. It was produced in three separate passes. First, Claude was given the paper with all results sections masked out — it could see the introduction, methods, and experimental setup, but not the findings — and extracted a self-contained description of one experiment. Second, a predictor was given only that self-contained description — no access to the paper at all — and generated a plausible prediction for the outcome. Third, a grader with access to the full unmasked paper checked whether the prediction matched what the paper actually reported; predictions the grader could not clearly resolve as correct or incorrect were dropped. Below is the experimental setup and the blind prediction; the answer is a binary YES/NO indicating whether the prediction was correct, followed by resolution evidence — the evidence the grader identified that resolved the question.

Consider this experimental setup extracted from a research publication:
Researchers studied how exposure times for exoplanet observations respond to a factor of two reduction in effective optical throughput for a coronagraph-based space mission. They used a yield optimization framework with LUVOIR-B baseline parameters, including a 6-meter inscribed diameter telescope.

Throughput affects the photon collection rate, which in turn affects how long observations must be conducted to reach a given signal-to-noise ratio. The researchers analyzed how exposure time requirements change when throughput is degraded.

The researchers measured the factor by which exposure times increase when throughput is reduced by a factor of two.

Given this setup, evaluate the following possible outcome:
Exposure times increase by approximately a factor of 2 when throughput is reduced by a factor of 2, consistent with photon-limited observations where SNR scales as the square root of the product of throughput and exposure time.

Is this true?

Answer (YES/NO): YES